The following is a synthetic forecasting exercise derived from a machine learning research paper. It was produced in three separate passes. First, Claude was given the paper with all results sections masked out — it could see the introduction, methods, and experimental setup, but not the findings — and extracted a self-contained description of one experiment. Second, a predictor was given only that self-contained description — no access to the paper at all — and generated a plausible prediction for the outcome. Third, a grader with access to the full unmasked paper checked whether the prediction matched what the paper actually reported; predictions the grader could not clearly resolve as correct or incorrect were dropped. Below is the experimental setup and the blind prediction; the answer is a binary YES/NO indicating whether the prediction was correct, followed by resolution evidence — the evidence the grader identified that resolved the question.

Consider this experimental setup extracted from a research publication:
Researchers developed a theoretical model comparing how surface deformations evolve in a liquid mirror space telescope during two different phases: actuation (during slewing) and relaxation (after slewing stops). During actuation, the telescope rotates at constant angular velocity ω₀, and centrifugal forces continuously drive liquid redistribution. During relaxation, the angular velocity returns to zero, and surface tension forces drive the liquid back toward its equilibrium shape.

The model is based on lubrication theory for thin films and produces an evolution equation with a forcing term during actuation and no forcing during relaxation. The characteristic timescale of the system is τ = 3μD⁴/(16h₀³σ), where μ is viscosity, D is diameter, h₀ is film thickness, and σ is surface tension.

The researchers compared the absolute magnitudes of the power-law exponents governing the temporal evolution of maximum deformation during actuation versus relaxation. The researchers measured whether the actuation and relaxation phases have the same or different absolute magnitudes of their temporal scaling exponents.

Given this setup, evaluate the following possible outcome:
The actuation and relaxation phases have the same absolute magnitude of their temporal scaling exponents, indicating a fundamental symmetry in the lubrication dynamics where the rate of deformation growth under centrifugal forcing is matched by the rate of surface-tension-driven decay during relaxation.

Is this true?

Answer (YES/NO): NO